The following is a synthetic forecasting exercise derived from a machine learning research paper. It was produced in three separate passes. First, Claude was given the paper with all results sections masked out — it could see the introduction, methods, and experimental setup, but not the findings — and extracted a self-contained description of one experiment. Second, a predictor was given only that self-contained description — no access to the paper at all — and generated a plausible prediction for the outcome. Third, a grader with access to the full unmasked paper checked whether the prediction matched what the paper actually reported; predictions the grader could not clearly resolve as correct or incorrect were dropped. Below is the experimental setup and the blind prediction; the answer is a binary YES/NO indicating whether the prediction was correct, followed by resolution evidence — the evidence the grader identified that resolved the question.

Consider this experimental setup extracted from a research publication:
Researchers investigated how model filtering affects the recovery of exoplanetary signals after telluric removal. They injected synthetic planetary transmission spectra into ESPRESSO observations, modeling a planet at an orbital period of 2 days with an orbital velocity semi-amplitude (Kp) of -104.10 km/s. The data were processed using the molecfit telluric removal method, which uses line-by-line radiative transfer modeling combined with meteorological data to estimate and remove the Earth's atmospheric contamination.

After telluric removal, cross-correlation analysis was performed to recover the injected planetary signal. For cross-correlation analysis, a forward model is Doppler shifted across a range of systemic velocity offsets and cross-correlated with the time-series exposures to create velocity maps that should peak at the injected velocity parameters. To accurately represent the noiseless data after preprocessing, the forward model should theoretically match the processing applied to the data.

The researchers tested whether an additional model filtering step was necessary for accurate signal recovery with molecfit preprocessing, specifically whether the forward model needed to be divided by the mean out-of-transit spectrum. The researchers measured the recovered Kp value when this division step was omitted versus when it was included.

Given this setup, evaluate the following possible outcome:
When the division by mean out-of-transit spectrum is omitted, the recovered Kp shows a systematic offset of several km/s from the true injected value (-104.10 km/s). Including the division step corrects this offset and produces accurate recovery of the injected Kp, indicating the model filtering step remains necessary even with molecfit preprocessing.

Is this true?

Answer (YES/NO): YES